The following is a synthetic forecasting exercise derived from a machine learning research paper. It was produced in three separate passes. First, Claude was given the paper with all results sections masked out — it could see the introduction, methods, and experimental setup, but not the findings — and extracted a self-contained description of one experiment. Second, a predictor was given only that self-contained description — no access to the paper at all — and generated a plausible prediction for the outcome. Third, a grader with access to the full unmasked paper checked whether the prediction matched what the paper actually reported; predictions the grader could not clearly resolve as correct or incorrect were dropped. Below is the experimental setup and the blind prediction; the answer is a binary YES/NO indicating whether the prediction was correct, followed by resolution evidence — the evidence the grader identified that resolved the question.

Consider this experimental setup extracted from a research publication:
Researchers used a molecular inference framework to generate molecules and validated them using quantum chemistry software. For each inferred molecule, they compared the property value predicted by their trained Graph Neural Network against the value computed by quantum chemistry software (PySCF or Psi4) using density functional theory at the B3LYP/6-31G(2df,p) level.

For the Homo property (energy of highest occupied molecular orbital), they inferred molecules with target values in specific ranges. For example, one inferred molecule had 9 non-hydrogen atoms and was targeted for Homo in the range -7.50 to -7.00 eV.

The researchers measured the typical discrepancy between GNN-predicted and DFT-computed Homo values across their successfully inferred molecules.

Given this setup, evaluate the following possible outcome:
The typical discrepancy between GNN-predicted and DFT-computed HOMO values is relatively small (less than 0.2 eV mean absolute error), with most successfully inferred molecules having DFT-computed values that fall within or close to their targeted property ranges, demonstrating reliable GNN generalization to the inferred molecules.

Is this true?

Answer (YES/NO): NO